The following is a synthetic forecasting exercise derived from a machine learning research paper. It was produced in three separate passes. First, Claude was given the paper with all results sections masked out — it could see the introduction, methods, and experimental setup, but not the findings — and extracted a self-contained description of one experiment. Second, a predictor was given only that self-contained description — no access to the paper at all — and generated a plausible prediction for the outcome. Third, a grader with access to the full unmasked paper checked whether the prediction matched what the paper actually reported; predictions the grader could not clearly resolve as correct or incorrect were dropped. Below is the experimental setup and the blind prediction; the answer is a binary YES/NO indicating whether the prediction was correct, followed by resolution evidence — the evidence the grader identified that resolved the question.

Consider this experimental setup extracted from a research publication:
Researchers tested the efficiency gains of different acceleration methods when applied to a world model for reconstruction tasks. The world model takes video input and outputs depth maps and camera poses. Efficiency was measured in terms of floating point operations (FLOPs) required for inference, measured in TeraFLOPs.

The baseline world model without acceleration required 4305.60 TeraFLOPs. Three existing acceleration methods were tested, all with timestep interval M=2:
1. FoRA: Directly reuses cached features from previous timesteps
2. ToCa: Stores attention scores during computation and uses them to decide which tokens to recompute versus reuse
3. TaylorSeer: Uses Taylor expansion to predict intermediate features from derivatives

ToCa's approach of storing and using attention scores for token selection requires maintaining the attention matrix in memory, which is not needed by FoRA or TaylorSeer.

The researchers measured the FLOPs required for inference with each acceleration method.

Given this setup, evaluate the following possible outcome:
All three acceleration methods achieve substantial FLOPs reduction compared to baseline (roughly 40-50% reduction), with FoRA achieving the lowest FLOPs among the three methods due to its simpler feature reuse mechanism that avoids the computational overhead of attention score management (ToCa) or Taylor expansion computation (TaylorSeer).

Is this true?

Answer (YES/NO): NO